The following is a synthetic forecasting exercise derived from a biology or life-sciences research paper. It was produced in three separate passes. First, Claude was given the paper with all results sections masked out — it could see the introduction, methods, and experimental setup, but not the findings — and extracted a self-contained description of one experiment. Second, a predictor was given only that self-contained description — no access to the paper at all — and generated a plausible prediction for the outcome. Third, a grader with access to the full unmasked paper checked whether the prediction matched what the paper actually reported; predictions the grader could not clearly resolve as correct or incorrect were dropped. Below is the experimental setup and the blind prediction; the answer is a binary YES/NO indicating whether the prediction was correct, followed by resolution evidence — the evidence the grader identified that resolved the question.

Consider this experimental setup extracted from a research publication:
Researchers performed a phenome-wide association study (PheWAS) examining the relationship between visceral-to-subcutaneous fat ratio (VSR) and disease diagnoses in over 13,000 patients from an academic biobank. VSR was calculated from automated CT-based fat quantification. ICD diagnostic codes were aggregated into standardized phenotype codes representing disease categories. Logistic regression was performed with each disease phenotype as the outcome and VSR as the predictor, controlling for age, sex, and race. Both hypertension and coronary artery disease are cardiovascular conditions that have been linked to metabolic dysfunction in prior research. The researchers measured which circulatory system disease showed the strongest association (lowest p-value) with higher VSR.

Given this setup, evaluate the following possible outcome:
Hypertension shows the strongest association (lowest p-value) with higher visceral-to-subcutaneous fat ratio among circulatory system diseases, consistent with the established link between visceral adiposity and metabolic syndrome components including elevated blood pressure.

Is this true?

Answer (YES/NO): YES